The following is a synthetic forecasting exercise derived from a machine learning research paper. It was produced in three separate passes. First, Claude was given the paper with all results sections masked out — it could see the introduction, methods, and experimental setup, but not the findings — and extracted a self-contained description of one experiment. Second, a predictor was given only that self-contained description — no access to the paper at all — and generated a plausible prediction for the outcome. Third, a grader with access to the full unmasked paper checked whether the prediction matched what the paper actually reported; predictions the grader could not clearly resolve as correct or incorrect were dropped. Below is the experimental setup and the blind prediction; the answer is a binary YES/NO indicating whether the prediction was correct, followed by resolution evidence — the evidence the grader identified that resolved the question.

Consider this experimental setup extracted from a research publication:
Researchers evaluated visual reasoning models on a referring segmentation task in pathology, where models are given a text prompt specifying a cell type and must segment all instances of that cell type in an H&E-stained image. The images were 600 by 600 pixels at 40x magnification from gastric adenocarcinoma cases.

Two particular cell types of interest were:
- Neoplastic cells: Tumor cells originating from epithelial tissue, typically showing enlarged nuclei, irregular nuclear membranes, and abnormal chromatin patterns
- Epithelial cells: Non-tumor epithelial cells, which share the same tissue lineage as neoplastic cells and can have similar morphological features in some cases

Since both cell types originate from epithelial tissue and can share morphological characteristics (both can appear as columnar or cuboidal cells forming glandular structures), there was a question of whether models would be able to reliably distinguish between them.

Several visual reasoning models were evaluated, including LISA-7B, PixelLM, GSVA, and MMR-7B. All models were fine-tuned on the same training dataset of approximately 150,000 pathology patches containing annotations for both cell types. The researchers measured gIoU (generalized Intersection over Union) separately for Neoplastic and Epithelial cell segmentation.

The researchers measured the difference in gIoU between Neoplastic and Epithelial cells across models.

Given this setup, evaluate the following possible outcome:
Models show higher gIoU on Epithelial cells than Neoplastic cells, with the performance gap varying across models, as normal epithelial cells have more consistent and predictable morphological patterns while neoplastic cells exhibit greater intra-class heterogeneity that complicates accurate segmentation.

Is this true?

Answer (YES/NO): NO